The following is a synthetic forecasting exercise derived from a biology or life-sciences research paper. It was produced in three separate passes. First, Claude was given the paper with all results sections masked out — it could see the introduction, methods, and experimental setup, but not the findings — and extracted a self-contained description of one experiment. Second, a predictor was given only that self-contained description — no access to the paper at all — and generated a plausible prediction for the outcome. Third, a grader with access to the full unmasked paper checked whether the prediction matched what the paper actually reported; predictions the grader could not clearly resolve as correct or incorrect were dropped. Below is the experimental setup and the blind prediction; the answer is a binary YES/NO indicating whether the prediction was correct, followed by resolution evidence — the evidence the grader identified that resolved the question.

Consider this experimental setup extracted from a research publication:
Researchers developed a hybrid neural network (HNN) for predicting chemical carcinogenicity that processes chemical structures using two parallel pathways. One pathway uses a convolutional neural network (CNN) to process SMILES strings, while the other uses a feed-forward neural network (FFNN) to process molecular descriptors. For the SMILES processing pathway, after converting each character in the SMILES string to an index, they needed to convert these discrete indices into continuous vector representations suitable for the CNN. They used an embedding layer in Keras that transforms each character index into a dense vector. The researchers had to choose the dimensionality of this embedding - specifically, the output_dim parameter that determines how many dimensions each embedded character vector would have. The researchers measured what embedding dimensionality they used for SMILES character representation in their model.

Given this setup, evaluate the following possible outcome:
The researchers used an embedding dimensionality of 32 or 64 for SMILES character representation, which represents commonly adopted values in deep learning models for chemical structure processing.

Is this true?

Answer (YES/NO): NO